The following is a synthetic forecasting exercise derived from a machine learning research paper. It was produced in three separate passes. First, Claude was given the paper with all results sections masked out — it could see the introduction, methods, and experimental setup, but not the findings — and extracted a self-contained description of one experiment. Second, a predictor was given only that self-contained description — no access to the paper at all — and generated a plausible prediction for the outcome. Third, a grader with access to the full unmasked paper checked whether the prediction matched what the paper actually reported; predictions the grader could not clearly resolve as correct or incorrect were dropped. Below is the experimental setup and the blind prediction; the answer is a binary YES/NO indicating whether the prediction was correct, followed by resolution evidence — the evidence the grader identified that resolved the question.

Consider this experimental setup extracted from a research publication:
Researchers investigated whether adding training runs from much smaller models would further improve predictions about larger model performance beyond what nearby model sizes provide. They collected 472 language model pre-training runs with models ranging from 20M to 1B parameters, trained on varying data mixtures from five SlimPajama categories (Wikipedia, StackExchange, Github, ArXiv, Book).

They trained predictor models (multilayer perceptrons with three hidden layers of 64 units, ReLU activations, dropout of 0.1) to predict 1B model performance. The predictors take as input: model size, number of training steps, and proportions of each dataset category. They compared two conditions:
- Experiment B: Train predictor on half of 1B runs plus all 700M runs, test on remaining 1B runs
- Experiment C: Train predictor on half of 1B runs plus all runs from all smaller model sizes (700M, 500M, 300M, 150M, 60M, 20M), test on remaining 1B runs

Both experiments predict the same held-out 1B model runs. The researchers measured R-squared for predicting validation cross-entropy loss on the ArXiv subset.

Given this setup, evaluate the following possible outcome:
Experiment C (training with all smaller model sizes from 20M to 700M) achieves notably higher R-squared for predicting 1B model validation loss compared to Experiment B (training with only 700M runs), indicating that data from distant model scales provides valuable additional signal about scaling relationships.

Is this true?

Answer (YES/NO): NO